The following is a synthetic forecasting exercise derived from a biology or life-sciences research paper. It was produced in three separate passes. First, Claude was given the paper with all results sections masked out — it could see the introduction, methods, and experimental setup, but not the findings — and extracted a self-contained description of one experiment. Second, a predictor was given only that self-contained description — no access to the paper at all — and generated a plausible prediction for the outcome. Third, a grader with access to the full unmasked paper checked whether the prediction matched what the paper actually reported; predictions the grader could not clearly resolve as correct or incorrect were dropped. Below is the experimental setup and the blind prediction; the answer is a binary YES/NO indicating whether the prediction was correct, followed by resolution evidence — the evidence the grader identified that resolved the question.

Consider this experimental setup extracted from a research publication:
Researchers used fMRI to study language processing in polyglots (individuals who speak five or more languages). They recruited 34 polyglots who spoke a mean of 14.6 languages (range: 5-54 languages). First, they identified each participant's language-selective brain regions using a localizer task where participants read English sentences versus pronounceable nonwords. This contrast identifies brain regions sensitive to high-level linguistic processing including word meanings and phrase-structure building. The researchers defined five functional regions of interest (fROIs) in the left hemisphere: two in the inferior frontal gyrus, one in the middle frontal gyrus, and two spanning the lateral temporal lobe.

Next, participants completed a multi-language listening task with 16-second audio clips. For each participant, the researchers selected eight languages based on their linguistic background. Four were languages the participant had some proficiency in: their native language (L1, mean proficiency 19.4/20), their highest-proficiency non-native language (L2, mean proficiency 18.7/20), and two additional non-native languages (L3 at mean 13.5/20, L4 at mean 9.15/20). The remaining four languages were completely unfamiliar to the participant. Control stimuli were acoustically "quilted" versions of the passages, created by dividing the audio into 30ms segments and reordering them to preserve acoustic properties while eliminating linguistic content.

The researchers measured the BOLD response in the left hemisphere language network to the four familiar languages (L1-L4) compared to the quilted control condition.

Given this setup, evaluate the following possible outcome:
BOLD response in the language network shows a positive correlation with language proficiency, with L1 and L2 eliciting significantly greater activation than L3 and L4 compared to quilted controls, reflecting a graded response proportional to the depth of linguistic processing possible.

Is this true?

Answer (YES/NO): NO